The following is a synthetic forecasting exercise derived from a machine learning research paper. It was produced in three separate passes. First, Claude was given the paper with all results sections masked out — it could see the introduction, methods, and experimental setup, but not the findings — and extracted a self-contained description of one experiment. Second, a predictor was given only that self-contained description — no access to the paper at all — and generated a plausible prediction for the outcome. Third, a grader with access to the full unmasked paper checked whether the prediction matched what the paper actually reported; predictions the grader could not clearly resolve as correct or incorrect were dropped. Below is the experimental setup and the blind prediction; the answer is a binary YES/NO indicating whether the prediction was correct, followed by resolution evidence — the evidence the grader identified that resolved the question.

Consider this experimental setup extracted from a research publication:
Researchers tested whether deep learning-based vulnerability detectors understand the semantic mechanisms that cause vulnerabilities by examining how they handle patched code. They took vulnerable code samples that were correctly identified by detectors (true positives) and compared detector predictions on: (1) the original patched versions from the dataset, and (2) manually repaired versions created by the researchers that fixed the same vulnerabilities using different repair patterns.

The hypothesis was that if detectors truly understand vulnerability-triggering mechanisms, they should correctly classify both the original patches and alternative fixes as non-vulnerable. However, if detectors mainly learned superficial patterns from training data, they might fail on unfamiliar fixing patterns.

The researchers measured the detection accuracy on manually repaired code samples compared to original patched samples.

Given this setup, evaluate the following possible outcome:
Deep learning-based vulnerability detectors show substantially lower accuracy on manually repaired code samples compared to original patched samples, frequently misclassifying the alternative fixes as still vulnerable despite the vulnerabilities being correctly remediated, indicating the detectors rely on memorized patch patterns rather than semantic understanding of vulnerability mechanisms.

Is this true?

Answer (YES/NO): YES